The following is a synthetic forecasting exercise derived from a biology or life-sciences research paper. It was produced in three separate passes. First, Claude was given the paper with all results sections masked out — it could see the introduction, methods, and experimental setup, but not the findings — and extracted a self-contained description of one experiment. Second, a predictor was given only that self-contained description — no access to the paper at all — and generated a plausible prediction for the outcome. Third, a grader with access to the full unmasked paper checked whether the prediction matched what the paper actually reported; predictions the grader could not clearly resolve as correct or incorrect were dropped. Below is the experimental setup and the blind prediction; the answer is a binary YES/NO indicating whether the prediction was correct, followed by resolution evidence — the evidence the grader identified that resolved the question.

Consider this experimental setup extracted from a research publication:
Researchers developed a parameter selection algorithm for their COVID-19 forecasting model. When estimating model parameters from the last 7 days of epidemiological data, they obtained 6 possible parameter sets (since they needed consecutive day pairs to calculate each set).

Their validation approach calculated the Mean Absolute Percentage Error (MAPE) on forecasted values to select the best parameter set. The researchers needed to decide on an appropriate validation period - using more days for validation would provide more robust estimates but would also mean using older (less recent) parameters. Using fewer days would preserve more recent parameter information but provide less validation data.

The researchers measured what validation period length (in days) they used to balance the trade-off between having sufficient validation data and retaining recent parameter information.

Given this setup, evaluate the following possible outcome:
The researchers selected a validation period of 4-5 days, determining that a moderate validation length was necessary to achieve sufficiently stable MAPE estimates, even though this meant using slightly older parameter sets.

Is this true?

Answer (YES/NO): NO